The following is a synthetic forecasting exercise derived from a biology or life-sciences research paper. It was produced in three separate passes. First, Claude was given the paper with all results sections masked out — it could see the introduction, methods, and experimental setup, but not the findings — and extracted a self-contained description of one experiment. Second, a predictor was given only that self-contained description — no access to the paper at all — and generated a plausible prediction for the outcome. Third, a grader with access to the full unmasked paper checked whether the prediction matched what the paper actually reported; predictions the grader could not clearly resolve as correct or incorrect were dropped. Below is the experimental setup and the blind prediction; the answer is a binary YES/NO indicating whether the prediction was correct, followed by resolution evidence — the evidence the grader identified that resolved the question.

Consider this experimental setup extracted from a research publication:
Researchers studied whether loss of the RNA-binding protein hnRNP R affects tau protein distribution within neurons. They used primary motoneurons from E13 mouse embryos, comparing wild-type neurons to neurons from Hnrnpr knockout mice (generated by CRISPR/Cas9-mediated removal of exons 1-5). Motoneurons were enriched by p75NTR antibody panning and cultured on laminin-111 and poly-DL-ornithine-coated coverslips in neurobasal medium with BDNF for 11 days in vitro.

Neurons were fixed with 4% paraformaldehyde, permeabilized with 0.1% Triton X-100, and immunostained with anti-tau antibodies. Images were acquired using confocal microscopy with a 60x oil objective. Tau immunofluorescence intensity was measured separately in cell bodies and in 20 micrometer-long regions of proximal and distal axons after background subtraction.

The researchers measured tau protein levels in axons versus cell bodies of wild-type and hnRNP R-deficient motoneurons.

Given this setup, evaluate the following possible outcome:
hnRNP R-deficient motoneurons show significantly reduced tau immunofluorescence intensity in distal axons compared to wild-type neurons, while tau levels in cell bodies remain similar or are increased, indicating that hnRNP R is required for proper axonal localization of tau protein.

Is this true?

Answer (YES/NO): YES